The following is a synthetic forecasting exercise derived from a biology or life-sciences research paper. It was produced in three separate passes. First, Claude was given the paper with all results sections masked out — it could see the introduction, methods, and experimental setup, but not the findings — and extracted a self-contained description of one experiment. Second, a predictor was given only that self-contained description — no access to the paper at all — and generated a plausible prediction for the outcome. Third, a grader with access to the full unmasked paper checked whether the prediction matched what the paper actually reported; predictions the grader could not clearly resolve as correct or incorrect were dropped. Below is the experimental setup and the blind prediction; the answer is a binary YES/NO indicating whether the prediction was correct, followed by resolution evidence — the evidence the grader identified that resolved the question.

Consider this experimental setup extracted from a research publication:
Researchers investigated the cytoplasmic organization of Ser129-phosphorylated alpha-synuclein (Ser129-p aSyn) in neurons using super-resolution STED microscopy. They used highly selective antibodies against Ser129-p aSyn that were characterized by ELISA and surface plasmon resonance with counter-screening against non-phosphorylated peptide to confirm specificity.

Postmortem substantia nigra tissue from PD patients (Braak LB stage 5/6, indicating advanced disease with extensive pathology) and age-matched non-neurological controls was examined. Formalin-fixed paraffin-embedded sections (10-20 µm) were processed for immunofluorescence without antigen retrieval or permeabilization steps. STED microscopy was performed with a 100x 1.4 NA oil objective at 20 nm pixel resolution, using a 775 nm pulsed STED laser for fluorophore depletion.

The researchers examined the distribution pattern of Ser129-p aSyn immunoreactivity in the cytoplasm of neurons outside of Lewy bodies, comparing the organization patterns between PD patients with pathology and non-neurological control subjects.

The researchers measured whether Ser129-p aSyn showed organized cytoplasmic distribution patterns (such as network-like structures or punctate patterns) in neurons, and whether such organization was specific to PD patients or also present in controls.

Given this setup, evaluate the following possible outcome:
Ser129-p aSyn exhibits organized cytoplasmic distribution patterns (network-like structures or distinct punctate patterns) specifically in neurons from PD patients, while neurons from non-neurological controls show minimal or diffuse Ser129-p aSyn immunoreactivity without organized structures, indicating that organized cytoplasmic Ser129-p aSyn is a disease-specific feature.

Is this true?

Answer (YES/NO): YES